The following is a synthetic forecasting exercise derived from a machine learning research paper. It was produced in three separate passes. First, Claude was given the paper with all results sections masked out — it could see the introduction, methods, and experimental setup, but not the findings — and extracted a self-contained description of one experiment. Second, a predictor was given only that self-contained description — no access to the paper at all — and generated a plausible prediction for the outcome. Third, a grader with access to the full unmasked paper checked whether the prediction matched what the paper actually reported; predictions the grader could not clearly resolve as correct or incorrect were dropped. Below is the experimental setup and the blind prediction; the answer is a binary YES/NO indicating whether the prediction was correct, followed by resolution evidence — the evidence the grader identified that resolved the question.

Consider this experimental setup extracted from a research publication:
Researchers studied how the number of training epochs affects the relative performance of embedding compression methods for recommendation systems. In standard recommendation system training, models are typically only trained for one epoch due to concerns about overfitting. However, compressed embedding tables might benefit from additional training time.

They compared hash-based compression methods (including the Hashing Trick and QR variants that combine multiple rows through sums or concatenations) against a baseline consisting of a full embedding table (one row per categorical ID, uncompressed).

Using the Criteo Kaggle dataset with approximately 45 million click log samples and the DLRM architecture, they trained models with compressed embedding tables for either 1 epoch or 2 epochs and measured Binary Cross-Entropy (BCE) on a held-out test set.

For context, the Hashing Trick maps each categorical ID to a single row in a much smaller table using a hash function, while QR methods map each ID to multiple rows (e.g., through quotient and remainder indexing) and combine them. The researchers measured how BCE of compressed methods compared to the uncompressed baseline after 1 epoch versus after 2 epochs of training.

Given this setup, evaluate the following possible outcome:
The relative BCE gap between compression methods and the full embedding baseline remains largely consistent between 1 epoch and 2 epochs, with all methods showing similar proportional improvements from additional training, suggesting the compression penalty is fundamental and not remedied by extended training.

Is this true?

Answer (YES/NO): NO